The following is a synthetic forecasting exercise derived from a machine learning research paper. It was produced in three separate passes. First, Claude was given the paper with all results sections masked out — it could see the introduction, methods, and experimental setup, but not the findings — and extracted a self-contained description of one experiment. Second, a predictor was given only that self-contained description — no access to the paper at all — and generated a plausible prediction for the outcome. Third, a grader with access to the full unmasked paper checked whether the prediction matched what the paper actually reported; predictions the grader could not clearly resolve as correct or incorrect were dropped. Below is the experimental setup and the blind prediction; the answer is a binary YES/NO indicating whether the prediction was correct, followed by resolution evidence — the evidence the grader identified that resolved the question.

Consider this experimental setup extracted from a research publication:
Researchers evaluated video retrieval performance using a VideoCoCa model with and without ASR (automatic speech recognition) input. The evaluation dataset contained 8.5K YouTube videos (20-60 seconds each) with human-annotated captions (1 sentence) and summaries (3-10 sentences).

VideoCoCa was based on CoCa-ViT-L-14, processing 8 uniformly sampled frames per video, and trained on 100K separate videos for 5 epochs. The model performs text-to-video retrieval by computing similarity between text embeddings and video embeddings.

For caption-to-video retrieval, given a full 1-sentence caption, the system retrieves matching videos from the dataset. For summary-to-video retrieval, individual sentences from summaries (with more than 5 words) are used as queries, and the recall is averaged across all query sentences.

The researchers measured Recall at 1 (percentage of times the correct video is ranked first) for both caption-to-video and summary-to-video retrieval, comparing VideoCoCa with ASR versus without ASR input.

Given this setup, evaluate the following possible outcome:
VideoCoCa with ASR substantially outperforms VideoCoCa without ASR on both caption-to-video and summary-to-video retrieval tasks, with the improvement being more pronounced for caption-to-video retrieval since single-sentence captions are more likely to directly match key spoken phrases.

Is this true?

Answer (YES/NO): YES